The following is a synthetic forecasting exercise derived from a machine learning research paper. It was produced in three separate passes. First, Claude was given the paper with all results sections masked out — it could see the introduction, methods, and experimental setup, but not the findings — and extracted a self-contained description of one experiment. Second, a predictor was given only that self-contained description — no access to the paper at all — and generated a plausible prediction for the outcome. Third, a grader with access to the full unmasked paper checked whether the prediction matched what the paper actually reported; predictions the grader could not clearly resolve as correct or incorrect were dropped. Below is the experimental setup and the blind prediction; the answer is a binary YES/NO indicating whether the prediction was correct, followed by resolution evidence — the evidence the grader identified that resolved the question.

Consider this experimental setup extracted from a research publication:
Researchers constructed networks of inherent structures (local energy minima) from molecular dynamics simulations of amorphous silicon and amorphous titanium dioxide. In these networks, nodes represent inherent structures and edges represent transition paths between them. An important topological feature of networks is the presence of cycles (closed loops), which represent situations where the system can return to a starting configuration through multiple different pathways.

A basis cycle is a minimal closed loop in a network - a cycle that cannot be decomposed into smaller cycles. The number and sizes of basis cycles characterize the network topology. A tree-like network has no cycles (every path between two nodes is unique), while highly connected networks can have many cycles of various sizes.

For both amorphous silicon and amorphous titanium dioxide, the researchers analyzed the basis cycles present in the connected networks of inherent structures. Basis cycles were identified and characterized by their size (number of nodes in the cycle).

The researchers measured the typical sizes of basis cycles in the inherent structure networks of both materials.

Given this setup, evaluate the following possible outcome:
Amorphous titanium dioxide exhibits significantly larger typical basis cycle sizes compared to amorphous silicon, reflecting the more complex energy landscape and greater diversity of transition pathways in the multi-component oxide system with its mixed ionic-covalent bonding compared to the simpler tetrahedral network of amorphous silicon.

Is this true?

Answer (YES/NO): NO